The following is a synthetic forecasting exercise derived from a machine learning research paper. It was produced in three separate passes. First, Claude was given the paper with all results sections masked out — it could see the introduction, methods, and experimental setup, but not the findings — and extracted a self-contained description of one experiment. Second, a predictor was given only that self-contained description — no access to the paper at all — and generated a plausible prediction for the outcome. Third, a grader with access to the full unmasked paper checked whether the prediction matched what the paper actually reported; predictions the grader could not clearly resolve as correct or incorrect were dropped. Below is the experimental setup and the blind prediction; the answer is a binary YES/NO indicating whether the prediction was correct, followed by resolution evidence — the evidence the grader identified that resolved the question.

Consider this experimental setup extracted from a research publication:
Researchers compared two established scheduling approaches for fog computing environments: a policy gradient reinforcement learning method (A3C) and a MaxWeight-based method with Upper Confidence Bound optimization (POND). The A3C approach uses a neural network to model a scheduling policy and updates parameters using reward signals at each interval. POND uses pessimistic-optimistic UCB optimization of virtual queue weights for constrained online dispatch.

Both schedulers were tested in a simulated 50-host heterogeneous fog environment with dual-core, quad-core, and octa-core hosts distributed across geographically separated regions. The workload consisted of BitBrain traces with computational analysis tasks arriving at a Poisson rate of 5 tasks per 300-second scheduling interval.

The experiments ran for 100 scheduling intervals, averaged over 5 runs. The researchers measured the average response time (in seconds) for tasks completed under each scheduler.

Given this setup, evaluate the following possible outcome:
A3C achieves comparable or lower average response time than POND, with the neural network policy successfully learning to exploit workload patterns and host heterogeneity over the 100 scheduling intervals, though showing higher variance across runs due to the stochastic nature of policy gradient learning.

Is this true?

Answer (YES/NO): NO